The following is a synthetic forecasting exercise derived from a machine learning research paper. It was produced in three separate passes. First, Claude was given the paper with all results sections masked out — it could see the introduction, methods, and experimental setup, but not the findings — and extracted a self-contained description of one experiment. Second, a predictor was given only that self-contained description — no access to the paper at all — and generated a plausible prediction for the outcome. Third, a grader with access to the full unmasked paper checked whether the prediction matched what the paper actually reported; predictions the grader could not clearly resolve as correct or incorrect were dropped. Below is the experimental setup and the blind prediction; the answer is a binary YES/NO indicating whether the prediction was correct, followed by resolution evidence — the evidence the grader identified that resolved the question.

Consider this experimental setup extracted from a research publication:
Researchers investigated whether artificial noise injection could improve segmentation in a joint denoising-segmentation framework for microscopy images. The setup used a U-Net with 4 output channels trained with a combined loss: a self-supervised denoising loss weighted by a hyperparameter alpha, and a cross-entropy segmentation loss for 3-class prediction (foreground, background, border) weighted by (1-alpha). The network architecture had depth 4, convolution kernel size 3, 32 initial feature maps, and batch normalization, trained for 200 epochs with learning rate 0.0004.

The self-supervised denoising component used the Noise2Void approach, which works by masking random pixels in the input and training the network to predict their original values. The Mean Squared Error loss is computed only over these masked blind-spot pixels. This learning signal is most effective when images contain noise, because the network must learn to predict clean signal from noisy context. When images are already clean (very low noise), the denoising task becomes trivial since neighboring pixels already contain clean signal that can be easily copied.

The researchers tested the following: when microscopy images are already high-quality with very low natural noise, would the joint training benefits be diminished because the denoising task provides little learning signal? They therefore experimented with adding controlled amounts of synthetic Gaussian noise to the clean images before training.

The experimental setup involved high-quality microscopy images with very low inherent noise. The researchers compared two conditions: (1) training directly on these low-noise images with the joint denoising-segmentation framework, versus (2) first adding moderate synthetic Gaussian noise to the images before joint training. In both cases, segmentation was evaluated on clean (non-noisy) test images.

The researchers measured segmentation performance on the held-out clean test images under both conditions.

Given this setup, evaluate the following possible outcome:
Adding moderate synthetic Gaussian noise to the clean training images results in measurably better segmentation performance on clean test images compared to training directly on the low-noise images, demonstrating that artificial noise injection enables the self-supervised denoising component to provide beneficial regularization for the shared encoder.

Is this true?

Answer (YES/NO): YES